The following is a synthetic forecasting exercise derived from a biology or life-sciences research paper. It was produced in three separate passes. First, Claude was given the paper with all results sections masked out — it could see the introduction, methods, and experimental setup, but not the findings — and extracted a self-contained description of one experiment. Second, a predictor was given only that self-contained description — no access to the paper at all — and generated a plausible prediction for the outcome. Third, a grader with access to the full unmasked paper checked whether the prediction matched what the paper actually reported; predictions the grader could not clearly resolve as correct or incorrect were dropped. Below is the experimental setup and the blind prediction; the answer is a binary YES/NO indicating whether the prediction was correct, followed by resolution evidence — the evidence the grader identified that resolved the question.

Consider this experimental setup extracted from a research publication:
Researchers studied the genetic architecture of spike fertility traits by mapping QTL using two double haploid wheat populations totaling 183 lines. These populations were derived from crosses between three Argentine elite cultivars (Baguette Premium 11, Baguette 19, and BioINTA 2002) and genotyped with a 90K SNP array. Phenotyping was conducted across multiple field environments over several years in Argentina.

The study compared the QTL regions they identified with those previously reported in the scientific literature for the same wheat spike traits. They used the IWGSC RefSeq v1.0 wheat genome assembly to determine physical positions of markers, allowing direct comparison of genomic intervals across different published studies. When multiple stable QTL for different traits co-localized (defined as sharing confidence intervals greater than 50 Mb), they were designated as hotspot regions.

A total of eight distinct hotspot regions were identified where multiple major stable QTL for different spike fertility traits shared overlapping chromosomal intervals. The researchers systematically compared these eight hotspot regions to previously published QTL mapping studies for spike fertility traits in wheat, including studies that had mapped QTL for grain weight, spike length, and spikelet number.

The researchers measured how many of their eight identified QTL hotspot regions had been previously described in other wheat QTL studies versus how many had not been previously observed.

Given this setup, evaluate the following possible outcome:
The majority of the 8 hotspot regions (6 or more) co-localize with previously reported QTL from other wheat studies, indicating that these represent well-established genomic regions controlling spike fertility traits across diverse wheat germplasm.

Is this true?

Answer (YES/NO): NO